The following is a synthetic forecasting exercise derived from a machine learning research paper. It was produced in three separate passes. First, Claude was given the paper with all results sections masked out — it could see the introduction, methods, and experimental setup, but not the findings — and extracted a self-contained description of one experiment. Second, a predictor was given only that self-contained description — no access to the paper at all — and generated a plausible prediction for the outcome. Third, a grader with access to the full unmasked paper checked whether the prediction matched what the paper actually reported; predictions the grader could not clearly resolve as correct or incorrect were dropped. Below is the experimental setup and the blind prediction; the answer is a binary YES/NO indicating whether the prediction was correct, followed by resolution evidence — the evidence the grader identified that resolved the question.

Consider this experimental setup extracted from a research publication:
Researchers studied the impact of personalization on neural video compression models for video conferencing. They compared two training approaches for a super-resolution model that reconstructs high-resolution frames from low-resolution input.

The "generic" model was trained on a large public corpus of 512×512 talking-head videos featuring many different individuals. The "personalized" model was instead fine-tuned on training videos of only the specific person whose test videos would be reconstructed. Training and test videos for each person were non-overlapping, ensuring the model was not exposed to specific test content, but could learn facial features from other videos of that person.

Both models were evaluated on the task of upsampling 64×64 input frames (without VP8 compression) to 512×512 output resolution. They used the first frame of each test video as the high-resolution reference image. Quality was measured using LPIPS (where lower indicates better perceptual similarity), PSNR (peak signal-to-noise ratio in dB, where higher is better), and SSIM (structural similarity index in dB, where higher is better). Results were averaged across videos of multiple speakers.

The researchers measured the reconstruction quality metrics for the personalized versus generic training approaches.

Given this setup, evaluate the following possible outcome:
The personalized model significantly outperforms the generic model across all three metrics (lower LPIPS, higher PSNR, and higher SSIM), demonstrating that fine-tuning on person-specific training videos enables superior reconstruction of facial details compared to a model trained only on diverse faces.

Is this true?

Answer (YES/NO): YES